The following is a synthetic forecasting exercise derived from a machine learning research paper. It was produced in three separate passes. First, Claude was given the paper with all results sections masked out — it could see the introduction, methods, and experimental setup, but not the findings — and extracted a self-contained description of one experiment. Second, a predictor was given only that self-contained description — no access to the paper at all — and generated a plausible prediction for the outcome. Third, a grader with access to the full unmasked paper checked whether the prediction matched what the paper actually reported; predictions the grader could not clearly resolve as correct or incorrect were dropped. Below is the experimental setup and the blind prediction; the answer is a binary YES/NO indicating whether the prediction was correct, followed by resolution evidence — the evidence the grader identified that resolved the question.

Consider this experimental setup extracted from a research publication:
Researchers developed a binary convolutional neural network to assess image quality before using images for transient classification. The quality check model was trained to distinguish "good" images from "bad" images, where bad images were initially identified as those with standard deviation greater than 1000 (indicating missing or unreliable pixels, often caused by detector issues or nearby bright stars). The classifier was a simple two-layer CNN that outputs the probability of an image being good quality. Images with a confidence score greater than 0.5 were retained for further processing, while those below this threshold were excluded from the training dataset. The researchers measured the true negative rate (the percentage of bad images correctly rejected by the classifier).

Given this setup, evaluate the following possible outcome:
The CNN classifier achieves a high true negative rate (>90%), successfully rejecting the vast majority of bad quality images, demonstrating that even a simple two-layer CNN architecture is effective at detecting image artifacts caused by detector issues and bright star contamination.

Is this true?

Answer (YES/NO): YES